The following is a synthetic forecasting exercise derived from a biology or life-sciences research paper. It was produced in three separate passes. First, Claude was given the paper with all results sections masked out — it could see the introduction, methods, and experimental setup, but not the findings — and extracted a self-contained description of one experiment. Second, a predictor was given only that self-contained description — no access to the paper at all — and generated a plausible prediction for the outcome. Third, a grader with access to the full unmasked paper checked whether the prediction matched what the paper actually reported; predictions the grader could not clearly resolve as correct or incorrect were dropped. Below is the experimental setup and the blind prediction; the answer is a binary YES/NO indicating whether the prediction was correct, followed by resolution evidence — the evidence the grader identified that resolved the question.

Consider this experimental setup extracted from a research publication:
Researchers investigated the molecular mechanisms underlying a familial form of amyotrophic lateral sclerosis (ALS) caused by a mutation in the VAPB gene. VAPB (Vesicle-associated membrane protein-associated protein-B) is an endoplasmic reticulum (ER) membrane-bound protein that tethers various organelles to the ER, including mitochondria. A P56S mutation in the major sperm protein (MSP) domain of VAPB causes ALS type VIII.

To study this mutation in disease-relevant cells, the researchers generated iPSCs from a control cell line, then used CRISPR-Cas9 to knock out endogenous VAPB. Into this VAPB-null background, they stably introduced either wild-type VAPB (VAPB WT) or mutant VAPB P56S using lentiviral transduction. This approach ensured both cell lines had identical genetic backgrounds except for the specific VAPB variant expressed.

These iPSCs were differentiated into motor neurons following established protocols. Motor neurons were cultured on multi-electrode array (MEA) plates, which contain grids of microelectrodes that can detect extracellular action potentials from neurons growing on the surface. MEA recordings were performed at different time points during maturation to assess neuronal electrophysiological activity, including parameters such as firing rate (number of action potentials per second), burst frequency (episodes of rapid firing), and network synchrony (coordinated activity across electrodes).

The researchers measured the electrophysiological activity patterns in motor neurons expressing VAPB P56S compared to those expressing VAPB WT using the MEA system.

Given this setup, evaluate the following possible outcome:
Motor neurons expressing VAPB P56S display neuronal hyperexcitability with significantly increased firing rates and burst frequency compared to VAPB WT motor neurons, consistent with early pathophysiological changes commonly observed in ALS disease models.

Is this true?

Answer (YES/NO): NO